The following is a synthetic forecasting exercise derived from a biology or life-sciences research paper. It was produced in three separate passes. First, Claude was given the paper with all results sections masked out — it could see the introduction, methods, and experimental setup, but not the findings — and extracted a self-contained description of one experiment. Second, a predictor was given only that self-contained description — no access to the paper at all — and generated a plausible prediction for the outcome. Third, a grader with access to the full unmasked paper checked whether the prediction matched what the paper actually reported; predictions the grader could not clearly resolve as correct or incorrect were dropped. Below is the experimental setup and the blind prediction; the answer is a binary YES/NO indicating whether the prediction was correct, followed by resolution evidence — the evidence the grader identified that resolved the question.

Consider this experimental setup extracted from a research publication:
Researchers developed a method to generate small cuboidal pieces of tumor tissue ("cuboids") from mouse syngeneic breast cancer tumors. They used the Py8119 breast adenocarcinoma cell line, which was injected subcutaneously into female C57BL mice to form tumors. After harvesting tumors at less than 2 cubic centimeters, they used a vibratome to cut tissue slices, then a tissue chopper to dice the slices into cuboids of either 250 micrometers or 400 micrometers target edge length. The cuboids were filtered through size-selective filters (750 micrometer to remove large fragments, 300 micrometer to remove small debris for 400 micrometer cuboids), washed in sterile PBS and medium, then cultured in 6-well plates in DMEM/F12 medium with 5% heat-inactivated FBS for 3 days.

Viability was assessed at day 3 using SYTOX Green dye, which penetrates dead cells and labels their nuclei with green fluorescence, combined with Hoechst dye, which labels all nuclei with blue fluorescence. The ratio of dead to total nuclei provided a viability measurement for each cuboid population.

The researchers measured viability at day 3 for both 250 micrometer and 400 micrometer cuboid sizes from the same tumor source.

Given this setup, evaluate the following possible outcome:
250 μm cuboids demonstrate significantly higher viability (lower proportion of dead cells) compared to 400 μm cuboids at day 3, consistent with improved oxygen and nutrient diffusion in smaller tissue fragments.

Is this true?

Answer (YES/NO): NO